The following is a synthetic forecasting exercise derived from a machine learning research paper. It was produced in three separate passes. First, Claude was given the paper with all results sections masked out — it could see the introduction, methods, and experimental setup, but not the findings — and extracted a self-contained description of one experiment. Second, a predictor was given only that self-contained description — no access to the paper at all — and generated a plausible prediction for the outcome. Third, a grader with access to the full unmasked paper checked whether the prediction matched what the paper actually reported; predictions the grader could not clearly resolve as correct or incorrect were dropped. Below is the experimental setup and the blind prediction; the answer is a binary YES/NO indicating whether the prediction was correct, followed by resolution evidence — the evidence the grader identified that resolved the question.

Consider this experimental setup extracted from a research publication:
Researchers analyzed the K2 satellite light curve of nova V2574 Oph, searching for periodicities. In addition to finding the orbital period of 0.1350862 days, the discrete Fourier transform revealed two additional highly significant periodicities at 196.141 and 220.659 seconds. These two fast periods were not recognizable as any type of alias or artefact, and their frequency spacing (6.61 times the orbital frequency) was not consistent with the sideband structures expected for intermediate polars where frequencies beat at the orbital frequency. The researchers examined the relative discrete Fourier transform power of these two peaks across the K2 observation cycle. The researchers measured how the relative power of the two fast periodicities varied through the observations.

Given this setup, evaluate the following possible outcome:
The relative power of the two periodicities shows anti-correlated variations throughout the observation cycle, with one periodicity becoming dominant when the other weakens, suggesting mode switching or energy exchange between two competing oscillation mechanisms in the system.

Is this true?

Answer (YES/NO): NO